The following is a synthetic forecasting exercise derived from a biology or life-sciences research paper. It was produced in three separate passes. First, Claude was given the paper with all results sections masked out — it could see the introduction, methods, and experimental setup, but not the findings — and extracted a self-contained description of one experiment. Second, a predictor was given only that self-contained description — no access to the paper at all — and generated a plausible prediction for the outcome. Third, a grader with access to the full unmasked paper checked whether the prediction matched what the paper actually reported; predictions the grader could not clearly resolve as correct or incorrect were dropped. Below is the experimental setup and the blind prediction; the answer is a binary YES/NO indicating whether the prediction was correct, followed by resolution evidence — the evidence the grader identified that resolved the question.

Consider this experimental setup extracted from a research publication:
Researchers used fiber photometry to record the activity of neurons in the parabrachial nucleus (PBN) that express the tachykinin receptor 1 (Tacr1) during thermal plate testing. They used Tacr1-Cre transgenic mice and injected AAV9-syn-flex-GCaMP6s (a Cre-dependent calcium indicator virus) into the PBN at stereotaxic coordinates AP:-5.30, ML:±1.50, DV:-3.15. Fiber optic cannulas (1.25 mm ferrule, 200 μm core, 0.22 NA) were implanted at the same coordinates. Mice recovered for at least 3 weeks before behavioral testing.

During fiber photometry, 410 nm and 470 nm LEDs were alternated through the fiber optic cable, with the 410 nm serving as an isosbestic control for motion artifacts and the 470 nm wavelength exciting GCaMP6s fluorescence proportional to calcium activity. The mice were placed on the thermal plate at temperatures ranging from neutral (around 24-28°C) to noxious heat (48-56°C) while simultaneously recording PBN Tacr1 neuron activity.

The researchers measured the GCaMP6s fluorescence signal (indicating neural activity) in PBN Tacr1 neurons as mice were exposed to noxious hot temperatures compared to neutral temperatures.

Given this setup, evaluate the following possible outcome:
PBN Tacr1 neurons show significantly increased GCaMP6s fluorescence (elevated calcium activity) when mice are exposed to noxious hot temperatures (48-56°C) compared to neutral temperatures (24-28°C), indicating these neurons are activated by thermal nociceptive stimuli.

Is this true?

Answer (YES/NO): YES